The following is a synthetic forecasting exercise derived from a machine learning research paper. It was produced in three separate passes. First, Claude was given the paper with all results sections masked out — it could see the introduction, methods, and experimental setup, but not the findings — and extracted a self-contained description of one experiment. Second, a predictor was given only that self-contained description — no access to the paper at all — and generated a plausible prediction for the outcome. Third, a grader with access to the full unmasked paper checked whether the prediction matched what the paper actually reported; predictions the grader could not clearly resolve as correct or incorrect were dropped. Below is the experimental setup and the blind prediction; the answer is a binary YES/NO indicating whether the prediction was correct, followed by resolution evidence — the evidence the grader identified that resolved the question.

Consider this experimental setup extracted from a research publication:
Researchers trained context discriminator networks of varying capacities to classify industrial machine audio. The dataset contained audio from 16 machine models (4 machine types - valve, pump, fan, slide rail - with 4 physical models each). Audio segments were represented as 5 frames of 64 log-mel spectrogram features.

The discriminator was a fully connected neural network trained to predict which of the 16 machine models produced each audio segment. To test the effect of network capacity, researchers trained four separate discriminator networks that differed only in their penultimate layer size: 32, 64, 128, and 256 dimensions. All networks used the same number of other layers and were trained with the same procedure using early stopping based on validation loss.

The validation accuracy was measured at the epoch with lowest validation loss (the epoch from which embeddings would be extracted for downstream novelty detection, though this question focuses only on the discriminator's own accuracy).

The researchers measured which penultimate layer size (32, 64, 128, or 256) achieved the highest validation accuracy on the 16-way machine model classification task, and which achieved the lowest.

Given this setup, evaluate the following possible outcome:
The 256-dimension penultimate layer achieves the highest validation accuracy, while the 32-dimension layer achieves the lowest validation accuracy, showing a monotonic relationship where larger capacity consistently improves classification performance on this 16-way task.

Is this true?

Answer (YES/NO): NO